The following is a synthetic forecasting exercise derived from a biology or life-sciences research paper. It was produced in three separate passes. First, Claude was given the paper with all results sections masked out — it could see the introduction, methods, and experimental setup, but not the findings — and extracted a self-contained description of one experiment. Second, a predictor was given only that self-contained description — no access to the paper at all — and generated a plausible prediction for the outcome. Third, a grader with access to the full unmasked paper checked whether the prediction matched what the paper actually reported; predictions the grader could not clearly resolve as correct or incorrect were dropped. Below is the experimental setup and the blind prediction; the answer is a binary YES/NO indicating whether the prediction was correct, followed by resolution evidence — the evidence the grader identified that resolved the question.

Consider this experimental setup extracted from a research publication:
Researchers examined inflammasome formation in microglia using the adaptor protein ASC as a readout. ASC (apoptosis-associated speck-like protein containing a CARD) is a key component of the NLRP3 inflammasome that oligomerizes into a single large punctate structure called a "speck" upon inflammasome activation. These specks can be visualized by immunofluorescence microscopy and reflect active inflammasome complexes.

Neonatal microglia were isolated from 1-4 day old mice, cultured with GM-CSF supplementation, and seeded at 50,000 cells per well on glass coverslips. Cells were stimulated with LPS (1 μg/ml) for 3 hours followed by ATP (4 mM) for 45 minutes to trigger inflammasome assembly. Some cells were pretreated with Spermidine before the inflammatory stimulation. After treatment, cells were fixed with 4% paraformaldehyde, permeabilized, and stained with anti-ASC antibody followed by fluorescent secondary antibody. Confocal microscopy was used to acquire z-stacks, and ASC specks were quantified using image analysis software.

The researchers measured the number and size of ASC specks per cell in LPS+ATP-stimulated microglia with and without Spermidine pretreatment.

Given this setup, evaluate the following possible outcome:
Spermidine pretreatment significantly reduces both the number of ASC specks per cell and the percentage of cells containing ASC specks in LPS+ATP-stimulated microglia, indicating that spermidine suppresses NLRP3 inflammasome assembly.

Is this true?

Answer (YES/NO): YES